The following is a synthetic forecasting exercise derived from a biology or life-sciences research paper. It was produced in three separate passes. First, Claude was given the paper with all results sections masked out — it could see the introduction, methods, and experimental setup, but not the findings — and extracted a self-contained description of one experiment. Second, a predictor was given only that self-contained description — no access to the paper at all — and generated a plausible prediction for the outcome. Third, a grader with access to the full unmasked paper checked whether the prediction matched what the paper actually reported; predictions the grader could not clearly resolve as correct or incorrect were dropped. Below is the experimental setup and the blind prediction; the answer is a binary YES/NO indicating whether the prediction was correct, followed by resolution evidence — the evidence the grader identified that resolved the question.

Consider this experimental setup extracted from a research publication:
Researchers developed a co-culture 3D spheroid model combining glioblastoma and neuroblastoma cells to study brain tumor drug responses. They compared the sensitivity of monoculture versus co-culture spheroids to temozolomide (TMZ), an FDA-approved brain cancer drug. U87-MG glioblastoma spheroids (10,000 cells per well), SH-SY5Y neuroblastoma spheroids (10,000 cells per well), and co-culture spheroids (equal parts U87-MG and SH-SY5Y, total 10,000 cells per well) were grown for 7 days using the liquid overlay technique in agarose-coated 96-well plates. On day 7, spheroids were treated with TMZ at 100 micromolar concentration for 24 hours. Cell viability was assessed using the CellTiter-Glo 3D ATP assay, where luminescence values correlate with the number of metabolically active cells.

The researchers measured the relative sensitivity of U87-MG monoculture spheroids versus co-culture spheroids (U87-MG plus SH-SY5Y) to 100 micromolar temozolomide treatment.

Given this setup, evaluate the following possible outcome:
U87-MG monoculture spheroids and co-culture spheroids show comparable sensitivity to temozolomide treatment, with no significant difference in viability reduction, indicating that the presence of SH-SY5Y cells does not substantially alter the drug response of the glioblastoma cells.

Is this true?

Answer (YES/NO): NO